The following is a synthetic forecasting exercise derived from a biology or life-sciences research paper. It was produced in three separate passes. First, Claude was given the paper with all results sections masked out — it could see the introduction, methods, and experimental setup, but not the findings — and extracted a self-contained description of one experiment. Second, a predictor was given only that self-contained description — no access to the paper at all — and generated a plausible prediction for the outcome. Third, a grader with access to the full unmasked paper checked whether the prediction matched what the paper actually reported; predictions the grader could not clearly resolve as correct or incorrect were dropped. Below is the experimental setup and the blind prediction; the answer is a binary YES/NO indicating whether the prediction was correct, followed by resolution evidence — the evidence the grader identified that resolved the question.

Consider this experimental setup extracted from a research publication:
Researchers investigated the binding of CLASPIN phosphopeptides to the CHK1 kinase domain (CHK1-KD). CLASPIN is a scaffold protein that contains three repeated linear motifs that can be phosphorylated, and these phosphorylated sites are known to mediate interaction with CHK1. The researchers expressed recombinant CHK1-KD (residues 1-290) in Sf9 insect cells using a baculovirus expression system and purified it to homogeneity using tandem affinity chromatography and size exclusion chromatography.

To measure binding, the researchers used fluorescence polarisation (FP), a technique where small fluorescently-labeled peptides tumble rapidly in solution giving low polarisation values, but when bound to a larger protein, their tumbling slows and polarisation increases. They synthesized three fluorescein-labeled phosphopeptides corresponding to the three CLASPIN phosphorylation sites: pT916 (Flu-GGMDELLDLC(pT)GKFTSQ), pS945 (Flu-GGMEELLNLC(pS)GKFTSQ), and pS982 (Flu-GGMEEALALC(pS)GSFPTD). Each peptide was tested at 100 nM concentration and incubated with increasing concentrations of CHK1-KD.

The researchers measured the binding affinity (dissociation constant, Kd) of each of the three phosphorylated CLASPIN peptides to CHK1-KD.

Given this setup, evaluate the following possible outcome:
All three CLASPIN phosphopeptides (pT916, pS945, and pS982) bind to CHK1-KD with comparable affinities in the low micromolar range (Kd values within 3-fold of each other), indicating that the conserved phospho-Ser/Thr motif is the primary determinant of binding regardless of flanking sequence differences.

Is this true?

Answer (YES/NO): NO